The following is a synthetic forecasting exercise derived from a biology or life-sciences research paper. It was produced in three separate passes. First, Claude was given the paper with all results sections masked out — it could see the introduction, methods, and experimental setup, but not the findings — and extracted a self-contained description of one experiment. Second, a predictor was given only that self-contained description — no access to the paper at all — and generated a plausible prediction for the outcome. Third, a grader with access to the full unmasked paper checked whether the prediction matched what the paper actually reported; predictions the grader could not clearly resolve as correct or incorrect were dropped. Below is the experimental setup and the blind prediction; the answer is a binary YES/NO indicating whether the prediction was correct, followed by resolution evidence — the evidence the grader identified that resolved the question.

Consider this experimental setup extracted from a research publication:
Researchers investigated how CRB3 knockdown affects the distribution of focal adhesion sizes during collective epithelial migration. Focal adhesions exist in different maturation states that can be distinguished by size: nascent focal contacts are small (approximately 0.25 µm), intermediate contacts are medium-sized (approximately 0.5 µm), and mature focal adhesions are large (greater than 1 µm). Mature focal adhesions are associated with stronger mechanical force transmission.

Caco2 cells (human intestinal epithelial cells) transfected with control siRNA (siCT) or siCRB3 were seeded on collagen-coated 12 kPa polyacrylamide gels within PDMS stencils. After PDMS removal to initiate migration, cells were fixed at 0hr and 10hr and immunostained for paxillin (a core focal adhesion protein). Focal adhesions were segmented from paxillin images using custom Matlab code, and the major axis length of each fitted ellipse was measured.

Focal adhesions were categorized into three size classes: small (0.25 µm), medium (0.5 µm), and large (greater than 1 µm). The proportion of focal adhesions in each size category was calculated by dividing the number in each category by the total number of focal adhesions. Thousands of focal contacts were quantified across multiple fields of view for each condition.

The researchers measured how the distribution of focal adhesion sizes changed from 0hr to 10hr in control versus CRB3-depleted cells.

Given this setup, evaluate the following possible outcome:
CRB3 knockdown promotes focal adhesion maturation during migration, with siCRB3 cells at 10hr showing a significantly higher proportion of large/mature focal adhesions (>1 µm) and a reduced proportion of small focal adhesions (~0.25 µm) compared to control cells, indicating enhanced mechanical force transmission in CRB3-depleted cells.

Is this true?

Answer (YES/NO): NO